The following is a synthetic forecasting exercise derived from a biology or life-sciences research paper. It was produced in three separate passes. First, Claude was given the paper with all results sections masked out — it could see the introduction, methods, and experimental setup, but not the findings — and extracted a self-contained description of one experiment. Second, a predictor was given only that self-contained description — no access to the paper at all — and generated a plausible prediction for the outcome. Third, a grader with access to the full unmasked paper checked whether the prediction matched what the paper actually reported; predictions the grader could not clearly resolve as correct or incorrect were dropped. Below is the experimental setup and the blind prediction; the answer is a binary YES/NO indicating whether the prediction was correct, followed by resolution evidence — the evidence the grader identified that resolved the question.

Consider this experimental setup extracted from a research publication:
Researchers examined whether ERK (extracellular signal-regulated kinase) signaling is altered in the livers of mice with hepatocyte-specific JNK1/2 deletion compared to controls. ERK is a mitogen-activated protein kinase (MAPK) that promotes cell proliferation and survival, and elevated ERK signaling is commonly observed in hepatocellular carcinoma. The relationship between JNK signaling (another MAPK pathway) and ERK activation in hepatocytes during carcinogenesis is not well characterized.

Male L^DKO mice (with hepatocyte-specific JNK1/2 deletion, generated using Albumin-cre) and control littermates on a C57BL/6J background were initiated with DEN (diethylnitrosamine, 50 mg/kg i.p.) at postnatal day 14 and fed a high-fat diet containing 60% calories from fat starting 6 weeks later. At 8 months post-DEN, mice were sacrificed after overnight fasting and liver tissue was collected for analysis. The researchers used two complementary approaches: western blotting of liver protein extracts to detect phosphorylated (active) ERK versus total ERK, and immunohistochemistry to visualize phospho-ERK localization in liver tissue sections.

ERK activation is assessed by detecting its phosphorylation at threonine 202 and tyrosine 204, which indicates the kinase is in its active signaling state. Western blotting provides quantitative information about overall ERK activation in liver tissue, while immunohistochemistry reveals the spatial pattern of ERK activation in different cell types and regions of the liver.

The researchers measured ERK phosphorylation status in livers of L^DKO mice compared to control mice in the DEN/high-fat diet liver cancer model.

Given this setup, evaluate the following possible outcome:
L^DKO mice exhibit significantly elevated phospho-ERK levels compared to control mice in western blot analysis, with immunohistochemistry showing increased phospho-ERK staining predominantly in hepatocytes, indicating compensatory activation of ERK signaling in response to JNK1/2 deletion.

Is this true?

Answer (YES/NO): NO